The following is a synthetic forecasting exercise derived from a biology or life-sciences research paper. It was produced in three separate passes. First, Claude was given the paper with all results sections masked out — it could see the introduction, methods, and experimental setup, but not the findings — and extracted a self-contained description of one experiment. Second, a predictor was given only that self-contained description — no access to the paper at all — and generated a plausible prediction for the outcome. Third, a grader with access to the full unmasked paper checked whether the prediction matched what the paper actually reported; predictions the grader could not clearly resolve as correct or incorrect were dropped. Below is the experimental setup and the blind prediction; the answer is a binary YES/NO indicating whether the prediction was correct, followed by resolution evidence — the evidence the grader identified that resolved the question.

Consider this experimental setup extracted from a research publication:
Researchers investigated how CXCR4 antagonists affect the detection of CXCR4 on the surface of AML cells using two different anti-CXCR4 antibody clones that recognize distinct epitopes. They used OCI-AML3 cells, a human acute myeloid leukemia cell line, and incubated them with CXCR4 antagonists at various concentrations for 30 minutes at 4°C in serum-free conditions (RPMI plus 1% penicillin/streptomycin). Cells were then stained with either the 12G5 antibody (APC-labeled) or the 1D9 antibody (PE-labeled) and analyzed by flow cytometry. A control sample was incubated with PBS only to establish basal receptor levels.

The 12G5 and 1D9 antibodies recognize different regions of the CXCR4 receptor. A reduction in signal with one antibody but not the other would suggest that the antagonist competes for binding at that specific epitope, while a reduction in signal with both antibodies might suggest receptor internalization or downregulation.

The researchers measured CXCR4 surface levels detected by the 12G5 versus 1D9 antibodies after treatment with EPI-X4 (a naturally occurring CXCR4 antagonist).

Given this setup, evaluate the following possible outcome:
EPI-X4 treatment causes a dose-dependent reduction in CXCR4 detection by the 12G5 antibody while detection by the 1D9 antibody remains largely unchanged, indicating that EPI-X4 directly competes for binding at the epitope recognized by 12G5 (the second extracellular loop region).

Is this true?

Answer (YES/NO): YES